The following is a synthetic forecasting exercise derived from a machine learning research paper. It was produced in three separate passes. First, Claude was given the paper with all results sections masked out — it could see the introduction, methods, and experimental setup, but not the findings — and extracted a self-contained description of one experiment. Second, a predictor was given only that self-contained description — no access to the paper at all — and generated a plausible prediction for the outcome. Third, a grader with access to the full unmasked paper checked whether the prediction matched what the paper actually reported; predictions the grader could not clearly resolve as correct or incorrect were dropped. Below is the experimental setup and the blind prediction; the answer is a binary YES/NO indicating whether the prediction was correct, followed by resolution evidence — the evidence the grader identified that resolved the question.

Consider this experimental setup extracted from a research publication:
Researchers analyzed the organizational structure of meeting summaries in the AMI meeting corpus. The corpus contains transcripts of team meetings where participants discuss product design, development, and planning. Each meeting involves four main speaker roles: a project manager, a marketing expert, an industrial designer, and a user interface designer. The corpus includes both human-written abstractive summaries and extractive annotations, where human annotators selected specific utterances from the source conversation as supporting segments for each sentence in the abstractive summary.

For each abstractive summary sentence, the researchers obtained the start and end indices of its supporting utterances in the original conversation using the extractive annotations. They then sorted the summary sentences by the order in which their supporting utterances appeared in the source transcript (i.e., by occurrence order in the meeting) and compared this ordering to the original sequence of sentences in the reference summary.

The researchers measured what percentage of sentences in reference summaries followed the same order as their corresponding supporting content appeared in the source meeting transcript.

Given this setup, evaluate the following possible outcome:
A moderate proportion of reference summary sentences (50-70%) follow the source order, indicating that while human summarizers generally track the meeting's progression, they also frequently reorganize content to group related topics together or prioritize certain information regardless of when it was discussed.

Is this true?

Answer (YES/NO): NO